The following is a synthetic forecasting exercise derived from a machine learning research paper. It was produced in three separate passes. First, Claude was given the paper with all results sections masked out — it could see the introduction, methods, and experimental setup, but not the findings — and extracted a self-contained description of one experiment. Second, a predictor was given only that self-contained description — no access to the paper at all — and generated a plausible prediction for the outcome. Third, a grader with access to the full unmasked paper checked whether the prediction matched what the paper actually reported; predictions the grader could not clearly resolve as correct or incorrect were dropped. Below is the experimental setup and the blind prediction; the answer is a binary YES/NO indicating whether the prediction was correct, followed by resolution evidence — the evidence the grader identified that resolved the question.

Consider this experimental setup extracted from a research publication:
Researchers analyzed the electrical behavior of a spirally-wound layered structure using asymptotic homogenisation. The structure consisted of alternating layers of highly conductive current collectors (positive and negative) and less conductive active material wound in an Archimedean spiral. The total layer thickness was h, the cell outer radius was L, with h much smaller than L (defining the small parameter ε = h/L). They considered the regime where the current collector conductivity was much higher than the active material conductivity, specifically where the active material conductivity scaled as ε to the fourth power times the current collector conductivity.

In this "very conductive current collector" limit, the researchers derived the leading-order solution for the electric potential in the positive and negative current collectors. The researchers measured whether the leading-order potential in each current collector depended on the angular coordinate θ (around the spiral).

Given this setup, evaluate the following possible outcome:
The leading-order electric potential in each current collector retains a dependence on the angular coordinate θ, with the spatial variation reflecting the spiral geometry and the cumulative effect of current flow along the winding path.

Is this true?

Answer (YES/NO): NO